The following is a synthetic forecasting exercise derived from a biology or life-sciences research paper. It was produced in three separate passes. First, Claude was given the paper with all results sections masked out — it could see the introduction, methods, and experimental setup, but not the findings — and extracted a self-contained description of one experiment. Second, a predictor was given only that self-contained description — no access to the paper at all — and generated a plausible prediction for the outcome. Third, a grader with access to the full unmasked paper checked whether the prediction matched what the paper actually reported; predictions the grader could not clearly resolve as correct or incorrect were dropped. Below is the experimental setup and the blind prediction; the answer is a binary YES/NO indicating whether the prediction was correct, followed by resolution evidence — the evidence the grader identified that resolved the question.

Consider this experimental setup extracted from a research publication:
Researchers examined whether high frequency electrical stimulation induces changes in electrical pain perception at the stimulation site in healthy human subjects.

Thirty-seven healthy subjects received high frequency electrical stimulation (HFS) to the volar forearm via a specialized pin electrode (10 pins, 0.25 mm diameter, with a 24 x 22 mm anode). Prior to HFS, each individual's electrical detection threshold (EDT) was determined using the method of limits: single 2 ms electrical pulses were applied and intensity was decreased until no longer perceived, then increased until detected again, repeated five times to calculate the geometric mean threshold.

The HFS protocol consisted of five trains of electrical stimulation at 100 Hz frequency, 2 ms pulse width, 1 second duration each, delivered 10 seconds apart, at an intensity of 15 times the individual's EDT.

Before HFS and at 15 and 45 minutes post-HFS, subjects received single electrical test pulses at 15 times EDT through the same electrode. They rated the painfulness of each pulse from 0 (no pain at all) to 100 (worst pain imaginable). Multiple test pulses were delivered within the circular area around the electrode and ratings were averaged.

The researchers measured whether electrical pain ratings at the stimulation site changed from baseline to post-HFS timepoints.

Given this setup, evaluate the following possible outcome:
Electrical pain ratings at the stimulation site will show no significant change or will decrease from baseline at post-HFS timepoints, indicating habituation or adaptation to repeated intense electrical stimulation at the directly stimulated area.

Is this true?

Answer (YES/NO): YES